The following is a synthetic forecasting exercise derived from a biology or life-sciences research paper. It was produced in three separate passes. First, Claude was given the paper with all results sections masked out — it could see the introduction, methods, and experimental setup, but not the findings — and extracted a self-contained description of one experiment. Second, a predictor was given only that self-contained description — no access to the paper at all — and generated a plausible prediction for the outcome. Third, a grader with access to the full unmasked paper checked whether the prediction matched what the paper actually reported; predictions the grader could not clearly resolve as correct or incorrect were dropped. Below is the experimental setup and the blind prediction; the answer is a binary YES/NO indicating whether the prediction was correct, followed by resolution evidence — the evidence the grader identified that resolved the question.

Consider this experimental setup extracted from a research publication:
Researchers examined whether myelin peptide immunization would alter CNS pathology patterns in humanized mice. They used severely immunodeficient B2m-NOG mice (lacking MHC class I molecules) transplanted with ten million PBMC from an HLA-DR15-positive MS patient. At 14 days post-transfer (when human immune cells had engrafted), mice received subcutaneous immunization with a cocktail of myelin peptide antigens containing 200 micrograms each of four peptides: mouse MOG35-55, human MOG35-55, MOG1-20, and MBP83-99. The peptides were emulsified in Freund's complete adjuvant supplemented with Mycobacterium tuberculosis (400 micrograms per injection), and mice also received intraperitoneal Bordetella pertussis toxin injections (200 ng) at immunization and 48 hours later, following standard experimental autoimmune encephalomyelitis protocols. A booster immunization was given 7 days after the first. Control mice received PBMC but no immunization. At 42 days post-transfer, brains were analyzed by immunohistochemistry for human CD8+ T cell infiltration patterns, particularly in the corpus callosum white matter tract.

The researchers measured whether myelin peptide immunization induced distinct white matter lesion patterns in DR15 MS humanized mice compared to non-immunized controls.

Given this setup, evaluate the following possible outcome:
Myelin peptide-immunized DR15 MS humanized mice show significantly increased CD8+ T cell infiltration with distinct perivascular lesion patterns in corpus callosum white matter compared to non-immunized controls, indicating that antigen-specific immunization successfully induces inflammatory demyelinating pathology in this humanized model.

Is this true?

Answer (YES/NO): NO